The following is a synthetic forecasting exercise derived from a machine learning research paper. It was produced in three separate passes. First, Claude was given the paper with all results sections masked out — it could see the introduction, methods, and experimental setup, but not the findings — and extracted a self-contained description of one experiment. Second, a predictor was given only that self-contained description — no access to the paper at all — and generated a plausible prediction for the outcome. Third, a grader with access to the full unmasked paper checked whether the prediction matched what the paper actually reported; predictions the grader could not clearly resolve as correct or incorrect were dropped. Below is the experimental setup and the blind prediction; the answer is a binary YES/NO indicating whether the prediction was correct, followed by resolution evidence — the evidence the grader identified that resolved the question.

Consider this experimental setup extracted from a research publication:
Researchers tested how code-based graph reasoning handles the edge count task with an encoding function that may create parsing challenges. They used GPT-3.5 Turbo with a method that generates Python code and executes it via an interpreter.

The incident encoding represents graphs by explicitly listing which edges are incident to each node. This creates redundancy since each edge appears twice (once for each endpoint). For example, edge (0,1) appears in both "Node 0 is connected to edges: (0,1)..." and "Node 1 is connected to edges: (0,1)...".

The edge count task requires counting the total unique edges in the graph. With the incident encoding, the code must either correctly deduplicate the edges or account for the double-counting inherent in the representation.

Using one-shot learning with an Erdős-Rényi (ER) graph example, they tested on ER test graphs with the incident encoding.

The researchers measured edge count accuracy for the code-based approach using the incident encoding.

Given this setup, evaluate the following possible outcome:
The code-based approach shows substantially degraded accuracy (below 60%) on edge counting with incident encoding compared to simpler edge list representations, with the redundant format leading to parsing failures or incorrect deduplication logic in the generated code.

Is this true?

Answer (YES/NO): NO